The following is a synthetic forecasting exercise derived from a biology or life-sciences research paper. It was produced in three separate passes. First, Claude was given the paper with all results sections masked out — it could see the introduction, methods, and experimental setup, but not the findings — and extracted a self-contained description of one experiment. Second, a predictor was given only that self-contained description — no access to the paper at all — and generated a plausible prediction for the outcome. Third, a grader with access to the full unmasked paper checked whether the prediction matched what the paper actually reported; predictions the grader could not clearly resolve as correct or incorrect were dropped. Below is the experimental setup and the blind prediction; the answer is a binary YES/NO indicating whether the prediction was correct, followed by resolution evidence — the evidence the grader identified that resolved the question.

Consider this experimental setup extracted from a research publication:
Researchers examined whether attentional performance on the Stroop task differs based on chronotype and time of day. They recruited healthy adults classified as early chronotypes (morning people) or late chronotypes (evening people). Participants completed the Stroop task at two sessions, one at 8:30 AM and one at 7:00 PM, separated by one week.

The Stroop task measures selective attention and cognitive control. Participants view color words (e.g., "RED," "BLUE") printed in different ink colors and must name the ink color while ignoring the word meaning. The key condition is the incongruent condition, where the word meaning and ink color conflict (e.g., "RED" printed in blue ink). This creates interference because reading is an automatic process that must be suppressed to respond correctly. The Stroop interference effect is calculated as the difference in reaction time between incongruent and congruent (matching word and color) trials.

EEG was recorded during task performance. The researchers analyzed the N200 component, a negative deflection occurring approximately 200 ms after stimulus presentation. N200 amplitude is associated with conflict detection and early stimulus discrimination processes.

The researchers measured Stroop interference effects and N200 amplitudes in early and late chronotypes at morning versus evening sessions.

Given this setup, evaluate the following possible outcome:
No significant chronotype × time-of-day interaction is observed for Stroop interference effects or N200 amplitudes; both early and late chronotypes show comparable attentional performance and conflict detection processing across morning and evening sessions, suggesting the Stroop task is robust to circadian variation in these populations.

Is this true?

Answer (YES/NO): NO